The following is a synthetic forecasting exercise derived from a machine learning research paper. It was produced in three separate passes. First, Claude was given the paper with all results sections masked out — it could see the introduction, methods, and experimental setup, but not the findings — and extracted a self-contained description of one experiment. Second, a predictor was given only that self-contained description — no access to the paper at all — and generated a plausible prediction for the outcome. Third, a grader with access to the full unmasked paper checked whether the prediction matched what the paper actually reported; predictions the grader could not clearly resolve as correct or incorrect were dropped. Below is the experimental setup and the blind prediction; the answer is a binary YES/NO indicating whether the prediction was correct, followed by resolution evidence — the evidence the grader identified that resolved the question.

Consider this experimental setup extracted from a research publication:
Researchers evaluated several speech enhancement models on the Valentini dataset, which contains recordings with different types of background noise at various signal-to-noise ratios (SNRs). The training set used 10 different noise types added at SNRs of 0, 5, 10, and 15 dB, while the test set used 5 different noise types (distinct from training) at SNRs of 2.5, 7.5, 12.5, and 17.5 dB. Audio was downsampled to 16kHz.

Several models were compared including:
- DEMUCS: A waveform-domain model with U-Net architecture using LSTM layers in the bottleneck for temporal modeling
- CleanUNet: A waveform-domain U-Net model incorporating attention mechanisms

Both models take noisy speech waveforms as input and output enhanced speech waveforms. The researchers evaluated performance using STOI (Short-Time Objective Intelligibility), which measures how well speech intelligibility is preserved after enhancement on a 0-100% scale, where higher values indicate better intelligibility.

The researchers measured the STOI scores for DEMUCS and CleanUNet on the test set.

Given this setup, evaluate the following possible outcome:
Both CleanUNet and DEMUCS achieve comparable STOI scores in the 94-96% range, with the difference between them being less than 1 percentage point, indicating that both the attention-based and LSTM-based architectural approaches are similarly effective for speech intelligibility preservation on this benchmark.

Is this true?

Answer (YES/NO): YES